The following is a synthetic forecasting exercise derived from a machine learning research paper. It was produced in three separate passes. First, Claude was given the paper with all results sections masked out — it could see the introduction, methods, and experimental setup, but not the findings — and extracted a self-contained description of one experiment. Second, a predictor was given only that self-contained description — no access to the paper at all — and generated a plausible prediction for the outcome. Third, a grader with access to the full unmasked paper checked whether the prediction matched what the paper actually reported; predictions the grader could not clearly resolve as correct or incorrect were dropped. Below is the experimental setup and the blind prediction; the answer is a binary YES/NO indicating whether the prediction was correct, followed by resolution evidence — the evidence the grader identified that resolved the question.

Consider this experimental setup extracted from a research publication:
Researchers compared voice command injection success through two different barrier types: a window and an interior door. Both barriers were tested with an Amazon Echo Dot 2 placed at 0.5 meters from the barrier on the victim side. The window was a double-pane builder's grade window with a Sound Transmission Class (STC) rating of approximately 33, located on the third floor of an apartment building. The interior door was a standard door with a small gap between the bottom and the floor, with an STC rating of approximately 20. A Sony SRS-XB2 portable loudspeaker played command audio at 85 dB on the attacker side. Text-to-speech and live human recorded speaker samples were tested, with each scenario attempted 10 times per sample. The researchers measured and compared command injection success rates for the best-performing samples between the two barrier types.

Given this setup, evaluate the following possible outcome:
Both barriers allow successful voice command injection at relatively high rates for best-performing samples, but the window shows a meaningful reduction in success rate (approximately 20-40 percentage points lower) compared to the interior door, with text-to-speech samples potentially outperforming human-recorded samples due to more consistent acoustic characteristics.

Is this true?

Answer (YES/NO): NO